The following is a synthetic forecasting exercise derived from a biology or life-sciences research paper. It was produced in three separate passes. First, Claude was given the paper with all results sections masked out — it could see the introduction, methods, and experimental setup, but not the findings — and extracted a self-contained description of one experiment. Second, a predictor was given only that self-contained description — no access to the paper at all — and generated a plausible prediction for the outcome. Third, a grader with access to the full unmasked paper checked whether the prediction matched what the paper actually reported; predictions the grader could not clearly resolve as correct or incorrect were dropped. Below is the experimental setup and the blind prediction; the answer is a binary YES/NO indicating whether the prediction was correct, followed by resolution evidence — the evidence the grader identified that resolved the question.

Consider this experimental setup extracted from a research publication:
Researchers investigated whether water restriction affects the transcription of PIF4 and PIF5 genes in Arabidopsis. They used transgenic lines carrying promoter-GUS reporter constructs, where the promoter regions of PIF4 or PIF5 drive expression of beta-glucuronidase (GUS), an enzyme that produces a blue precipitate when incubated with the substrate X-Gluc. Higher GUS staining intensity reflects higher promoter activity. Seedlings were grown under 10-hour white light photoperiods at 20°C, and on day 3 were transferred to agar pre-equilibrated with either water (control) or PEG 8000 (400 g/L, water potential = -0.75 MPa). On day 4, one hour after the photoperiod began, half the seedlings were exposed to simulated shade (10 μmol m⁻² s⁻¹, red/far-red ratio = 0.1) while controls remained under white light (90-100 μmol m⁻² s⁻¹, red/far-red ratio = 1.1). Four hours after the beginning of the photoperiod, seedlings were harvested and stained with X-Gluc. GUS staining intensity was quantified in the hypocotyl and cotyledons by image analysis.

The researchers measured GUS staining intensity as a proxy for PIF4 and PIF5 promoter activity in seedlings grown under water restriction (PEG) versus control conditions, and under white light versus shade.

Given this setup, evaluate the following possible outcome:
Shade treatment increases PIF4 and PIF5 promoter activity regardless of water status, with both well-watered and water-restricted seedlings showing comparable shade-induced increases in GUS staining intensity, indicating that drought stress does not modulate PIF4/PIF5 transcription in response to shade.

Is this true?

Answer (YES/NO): NO